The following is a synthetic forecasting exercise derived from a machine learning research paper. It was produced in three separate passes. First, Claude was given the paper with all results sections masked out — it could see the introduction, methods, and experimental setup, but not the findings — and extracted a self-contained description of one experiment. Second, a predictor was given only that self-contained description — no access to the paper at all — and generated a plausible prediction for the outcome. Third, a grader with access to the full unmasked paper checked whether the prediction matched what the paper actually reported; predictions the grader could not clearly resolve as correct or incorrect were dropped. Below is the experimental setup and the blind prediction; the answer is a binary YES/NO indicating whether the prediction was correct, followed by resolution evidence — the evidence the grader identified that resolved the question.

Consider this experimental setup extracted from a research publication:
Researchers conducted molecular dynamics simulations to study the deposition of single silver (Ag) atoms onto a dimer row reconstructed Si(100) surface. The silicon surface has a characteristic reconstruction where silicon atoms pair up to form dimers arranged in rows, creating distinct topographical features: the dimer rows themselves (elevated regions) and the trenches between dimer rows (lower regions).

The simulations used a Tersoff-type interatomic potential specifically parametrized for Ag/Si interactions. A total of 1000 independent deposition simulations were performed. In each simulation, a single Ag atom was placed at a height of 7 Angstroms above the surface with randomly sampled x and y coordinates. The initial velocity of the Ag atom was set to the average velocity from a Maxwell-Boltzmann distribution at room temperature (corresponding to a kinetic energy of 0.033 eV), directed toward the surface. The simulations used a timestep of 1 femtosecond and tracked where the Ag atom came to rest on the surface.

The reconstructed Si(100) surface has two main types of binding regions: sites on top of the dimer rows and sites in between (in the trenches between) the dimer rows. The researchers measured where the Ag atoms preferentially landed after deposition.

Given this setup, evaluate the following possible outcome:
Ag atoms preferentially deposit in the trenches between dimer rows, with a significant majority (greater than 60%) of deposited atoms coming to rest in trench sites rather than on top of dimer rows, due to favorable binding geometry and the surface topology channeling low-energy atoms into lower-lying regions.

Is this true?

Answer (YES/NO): NO